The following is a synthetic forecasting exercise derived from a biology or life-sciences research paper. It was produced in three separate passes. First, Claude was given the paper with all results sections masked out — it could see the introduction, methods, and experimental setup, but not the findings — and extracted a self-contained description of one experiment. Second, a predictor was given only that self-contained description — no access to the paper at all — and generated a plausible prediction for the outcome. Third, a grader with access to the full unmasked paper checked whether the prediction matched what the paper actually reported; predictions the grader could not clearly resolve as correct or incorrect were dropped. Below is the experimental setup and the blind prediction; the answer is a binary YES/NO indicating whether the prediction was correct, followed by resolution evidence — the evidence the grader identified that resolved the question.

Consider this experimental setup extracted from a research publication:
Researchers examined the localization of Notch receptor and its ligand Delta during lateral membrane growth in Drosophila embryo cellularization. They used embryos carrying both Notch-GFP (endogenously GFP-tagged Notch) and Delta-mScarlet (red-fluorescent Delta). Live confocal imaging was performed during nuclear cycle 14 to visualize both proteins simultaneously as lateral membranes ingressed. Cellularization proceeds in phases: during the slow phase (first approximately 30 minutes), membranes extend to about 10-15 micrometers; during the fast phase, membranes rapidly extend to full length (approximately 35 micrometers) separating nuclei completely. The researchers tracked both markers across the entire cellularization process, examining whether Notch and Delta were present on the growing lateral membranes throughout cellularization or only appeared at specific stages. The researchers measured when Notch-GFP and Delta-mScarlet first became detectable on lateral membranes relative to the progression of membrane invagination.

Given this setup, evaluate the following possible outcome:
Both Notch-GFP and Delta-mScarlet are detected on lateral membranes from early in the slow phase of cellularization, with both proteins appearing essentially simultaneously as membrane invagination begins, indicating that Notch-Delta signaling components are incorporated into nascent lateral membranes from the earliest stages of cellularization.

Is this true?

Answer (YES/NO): YES